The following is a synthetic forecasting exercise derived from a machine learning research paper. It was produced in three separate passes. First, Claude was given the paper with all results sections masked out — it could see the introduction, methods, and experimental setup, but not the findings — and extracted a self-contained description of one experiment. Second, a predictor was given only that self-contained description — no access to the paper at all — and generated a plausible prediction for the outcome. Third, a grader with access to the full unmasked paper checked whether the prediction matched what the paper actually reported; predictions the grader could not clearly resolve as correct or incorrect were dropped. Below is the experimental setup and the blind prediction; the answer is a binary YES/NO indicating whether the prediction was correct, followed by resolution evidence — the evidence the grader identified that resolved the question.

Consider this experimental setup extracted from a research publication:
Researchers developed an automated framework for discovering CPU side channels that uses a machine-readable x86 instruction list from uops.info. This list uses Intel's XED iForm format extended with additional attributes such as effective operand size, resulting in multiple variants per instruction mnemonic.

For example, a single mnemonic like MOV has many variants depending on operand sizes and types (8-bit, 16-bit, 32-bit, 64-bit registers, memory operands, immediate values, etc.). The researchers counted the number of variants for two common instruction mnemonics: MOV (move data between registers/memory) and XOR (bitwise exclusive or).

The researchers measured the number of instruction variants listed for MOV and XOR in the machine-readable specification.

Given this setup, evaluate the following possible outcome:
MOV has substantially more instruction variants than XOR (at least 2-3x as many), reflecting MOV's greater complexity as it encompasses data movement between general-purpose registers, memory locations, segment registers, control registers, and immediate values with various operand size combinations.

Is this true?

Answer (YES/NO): NO